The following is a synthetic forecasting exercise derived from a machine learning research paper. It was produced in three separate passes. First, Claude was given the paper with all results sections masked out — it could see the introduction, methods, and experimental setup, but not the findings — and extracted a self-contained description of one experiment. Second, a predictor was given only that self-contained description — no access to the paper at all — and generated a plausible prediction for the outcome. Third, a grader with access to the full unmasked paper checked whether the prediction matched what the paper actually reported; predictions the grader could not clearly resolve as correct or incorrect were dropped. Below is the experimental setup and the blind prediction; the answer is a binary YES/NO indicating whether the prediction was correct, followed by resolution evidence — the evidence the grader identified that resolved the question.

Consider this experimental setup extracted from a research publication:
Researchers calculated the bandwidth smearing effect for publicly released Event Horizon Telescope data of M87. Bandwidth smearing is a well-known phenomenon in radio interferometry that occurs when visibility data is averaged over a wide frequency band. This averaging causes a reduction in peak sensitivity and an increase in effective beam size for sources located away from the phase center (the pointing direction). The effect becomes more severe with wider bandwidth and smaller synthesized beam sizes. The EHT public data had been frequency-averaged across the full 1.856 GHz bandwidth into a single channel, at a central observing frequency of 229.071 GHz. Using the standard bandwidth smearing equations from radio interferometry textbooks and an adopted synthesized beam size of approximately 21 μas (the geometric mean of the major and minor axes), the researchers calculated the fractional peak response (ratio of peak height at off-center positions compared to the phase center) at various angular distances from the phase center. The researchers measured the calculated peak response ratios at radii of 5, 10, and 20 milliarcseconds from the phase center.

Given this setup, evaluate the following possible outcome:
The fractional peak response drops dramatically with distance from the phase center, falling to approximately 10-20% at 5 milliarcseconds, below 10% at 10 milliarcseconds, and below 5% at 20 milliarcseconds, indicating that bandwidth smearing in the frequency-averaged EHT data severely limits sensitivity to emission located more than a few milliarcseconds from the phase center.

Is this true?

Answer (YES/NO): NO